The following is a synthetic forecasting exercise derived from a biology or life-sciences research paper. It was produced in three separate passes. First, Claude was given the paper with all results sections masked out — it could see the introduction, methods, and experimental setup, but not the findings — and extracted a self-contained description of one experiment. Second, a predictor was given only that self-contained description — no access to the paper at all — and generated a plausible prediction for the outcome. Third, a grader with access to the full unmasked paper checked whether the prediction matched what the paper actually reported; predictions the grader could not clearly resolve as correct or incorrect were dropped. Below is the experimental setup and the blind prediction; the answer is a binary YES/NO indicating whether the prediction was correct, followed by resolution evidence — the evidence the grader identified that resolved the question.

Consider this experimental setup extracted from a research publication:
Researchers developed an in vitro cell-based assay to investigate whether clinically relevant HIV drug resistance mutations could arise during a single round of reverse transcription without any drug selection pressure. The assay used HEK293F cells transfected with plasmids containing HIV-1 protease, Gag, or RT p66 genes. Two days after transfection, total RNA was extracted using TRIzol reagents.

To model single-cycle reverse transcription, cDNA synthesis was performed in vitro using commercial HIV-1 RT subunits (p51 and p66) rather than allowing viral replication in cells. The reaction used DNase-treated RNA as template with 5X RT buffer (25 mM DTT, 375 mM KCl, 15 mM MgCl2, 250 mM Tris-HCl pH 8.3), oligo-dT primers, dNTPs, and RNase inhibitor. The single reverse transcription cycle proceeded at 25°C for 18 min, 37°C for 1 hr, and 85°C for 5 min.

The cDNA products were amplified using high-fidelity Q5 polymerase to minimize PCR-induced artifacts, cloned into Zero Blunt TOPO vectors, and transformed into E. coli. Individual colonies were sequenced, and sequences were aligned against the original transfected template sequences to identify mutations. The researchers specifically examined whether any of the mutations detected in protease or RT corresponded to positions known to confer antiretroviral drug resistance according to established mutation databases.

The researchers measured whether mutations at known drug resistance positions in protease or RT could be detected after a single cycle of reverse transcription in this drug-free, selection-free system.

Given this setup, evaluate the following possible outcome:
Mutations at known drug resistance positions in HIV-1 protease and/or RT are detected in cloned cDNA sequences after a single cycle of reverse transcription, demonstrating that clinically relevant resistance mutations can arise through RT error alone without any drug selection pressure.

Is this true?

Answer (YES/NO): YES